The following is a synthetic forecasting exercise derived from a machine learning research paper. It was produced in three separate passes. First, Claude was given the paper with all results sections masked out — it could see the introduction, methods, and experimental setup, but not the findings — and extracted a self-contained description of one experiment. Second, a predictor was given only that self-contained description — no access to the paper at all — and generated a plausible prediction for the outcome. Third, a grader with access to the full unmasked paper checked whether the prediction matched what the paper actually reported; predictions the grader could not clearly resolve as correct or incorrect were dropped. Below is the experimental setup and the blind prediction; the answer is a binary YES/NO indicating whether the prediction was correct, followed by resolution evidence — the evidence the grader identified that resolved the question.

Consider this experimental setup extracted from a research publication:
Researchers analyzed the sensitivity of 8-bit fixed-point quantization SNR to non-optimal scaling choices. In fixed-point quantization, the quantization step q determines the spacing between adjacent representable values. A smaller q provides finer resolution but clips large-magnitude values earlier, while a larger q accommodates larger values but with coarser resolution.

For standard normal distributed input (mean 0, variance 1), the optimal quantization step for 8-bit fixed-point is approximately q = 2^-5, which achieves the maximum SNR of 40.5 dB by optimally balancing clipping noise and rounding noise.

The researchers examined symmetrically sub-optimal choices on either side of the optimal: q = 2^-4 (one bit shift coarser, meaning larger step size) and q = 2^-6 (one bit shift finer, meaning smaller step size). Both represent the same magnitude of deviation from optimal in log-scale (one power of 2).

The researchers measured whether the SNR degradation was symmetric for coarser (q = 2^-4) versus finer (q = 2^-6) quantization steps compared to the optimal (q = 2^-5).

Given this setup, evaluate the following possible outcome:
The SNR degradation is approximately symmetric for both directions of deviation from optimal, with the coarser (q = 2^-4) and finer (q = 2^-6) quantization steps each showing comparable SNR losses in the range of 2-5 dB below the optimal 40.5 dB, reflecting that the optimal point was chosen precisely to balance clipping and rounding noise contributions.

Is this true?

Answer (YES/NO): NO